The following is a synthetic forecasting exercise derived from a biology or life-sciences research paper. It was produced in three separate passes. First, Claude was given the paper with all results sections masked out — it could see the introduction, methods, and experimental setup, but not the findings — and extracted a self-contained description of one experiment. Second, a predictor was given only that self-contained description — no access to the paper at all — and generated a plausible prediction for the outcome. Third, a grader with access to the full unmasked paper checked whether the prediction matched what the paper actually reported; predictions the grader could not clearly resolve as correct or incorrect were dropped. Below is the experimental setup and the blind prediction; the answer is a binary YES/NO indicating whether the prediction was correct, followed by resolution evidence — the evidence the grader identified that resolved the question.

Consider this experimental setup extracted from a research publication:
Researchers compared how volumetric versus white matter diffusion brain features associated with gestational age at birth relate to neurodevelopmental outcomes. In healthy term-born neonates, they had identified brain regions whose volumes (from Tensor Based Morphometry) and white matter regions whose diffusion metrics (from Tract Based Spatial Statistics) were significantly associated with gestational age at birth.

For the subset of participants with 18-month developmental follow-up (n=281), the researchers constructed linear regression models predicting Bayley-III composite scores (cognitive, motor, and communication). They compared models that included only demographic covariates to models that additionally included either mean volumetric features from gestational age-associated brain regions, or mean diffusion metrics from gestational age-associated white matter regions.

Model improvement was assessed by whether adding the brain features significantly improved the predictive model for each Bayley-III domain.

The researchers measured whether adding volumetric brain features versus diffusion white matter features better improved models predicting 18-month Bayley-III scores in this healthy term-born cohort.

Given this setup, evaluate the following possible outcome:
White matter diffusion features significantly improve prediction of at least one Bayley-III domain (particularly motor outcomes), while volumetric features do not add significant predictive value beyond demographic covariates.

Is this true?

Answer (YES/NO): NO